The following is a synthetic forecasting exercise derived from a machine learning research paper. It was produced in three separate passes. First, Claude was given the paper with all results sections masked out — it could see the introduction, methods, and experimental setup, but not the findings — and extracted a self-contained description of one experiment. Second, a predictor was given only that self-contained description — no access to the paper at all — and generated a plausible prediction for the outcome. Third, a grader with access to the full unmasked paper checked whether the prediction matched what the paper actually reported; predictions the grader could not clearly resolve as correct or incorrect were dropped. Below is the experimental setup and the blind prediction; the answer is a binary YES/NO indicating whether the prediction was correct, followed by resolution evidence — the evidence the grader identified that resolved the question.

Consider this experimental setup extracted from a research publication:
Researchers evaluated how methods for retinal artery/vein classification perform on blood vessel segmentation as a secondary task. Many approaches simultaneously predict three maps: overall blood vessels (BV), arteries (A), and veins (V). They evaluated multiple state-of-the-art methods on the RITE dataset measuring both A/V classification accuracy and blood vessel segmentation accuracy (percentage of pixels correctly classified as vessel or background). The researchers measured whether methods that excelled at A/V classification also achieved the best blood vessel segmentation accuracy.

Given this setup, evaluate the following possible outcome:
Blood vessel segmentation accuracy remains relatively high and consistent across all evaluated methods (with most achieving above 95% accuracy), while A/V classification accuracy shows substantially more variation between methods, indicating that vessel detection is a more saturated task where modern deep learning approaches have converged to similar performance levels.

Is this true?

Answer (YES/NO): YES